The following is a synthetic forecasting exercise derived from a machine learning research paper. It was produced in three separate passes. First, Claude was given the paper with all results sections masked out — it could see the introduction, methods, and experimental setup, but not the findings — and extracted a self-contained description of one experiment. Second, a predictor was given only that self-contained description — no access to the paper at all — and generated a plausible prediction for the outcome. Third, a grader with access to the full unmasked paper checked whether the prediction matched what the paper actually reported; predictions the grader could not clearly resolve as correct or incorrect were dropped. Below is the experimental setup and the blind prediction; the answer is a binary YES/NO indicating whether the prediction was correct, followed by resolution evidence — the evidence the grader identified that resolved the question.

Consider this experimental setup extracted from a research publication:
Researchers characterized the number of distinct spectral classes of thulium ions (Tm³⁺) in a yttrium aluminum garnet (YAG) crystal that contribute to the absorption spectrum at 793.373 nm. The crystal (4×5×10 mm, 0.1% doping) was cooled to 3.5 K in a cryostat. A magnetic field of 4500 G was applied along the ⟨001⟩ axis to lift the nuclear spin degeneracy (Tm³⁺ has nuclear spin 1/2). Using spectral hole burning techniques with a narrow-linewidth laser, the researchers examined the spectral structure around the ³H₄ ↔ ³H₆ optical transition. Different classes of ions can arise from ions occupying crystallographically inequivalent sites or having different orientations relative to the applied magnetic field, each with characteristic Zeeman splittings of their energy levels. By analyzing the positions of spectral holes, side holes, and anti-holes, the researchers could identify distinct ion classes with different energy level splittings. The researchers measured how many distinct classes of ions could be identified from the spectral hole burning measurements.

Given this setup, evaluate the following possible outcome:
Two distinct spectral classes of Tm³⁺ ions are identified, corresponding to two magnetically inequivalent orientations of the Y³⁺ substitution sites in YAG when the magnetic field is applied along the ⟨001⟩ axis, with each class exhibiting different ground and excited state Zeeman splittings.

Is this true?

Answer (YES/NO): YES